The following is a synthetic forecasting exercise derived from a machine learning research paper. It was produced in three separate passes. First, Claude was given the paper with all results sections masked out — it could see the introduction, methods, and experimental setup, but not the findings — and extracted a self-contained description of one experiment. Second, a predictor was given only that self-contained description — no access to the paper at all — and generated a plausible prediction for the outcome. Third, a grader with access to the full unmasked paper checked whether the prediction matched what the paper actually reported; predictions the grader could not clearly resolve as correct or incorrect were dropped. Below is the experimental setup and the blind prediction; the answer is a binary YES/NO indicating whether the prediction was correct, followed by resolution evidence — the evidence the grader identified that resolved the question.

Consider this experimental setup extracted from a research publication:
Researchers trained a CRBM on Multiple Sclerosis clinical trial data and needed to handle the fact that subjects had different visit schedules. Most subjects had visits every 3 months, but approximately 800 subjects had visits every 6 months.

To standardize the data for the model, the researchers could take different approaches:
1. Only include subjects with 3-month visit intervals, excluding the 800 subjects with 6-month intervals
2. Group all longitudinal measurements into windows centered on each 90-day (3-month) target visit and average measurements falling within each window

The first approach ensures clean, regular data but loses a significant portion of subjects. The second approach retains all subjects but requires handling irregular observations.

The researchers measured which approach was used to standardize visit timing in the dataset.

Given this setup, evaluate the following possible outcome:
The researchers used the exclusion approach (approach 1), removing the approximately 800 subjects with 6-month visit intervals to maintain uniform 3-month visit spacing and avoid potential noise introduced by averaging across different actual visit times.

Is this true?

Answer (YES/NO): NO